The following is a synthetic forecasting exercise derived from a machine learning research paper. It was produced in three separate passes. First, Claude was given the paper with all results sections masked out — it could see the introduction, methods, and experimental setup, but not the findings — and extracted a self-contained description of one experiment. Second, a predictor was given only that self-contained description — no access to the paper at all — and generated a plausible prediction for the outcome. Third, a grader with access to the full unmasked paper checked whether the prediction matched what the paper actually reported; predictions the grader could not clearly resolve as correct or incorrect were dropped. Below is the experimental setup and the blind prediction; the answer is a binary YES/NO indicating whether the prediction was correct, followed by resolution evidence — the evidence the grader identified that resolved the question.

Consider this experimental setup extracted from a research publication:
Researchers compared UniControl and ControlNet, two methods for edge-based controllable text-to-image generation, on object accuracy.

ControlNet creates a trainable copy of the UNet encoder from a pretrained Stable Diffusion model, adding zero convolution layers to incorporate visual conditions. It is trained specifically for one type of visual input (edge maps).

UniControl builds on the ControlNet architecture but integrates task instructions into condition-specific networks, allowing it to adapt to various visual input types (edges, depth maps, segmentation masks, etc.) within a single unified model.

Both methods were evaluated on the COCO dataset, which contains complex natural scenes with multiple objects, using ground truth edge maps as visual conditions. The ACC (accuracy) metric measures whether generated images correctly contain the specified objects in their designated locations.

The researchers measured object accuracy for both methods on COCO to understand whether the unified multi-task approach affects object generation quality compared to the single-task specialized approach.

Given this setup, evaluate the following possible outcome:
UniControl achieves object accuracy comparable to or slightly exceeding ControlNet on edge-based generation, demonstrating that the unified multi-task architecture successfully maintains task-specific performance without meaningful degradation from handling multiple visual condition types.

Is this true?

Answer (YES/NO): YES